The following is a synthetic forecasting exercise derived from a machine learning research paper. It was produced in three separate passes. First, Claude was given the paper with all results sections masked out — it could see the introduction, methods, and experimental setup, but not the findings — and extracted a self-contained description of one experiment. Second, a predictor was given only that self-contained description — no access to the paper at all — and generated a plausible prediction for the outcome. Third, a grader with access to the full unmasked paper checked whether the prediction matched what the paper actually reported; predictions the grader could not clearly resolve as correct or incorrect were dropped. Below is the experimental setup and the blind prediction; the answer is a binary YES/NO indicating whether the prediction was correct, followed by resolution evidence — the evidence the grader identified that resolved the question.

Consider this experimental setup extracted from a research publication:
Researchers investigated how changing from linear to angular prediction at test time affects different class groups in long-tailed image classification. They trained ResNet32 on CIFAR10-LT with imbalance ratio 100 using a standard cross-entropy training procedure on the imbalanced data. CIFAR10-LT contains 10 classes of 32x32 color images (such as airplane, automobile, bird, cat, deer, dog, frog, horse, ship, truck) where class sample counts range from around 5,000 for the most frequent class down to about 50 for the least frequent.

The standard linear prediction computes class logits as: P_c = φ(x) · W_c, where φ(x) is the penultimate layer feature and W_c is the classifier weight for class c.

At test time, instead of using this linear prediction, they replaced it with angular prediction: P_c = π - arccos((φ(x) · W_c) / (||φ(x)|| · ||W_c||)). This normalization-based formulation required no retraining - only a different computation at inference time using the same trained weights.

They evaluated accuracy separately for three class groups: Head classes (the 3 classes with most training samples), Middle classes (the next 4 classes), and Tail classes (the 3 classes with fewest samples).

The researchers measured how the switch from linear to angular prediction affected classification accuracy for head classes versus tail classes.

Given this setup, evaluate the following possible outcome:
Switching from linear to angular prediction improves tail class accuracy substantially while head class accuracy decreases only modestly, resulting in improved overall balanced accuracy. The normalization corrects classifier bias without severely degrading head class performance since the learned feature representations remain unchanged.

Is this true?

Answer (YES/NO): YES